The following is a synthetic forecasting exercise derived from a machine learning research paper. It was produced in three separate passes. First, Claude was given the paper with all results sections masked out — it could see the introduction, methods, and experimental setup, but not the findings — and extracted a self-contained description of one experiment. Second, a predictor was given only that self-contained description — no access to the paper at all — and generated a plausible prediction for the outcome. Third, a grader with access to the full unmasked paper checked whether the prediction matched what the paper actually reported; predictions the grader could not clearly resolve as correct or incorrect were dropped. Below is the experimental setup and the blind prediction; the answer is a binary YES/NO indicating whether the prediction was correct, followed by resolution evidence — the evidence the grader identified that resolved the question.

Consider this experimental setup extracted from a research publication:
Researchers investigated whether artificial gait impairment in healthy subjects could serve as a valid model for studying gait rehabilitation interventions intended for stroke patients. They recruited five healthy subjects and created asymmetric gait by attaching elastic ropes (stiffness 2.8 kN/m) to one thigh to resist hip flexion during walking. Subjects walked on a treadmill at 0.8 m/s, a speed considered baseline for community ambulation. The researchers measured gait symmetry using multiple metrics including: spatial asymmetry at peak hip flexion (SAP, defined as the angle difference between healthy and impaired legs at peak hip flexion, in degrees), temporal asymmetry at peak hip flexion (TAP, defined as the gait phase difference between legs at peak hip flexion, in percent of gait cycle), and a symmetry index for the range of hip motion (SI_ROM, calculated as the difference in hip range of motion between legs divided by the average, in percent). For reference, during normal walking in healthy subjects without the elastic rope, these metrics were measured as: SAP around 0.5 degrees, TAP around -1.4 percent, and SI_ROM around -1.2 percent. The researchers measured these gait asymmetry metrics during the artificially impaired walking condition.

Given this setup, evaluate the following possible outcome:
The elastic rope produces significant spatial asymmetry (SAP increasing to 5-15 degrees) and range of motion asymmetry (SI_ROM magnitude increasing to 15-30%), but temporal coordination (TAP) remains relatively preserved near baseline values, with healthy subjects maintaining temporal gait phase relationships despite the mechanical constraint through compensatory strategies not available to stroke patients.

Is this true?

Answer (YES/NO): NO